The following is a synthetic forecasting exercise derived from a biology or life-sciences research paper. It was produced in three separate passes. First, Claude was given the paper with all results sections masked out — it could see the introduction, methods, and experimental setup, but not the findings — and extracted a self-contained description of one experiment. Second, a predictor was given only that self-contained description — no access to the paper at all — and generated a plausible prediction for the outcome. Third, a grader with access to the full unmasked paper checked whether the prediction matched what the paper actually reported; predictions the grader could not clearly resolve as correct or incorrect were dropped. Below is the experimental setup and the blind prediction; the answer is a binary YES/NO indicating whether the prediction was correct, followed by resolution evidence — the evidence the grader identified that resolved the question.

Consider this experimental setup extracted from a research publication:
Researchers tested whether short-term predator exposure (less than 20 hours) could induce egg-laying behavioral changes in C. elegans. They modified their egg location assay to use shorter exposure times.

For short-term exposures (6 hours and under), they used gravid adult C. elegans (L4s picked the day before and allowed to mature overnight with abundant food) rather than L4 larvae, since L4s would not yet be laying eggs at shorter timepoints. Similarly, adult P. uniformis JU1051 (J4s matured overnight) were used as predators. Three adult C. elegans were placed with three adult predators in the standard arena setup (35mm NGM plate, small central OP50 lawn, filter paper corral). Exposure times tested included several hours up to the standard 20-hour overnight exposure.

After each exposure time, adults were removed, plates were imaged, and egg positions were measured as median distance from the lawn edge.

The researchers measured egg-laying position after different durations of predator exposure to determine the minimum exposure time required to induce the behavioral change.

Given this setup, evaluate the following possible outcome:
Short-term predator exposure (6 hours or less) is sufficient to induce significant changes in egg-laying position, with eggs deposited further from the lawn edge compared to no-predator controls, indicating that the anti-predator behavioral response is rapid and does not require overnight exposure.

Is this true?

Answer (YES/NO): NO